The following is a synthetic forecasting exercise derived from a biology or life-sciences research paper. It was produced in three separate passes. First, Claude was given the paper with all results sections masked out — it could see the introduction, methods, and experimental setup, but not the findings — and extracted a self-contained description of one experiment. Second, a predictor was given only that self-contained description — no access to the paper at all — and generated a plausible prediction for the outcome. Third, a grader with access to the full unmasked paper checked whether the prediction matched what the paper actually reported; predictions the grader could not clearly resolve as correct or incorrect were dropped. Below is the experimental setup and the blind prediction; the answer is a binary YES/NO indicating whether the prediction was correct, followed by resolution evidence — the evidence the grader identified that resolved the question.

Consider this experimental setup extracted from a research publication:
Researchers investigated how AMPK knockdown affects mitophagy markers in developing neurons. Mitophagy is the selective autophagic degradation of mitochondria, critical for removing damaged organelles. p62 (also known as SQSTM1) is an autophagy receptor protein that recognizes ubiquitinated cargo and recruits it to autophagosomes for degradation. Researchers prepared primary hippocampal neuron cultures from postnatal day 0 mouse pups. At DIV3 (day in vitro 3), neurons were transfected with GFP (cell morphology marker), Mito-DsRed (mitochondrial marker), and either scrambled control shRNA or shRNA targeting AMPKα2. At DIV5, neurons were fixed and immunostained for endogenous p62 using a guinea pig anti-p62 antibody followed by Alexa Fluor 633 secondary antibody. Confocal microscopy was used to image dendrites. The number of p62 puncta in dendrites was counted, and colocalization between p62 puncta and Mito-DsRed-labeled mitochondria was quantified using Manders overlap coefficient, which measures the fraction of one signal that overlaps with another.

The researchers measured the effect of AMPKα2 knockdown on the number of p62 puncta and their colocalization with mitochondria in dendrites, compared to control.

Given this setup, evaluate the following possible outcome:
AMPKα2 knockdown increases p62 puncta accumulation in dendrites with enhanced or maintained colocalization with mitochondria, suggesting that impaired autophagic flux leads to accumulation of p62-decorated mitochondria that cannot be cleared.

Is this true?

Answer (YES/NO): NO